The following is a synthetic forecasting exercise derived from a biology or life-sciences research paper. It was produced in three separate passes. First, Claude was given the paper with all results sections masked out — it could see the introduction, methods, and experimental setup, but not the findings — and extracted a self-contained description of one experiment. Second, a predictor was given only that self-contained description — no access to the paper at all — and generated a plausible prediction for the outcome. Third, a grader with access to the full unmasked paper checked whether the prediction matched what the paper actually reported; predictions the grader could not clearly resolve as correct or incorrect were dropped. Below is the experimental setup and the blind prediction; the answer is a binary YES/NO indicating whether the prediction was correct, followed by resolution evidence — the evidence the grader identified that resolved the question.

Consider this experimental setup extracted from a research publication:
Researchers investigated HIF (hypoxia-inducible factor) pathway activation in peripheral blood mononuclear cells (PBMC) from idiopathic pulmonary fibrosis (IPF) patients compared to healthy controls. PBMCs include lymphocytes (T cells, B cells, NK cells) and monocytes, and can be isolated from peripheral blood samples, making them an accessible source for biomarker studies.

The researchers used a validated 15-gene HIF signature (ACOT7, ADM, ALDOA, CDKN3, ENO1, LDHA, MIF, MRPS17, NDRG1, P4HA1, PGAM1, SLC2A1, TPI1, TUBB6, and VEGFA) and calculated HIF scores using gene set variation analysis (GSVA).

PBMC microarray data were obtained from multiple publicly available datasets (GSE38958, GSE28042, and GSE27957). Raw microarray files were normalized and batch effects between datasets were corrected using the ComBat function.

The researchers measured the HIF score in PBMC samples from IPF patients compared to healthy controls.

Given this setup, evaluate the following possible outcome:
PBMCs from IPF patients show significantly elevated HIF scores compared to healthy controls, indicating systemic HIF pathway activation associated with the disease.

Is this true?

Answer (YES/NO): YES